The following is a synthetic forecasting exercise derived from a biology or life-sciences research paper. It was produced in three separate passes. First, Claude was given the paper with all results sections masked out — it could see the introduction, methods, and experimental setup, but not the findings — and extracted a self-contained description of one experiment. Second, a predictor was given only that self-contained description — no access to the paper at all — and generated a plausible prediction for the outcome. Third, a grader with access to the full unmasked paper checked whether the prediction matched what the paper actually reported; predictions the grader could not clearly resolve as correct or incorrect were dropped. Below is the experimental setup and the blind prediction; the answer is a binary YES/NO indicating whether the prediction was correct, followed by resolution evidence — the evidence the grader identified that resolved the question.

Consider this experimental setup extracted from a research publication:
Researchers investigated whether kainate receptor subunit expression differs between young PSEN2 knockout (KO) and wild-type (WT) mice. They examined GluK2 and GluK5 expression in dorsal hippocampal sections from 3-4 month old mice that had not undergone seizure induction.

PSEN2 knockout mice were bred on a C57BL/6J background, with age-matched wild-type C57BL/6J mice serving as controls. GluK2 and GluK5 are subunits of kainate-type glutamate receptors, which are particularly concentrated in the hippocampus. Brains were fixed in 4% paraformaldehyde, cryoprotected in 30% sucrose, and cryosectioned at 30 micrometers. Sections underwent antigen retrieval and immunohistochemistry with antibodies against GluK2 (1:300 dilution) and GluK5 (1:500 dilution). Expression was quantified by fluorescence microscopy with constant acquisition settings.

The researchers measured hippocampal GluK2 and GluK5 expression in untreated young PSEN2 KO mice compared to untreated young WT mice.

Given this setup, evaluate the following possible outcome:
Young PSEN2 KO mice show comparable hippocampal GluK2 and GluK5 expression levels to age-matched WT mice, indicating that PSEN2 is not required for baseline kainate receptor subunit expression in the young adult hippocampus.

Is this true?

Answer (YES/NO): YES